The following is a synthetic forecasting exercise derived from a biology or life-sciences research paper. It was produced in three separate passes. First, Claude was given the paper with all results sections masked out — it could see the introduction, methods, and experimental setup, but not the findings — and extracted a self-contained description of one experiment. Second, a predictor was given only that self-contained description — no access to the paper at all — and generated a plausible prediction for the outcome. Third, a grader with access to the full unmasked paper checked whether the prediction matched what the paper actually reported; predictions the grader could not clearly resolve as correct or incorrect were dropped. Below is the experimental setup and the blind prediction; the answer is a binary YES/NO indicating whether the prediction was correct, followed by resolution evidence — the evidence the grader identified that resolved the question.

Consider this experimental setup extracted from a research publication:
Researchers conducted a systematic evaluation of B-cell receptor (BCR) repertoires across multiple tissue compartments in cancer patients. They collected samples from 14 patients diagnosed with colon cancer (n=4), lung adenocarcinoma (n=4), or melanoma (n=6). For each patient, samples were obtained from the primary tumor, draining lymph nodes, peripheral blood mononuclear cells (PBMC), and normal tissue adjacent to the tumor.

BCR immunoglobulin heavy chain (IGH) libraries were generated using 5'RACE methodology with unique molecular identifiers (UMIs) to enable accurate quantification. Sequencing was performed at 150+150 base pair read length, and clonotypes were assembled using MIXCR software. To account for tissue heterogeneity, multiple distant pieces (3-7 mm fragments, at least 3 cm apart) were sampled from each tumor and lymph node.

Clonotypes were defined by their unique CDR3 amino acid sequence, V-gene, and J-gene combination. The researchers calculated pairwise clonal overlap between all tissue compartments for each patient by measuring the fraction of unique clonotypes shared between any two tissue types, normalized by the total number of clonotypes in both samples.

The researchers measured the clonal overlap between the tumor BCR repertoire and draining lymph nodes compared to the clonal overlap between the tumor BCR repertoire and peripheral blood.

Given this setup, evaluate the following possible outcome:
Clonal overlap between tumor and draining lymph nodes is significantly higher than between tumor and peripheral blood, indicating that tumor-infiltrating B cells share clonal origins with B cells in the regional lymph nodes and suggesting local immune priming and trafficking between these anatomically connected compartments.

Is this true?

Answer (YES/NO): YES